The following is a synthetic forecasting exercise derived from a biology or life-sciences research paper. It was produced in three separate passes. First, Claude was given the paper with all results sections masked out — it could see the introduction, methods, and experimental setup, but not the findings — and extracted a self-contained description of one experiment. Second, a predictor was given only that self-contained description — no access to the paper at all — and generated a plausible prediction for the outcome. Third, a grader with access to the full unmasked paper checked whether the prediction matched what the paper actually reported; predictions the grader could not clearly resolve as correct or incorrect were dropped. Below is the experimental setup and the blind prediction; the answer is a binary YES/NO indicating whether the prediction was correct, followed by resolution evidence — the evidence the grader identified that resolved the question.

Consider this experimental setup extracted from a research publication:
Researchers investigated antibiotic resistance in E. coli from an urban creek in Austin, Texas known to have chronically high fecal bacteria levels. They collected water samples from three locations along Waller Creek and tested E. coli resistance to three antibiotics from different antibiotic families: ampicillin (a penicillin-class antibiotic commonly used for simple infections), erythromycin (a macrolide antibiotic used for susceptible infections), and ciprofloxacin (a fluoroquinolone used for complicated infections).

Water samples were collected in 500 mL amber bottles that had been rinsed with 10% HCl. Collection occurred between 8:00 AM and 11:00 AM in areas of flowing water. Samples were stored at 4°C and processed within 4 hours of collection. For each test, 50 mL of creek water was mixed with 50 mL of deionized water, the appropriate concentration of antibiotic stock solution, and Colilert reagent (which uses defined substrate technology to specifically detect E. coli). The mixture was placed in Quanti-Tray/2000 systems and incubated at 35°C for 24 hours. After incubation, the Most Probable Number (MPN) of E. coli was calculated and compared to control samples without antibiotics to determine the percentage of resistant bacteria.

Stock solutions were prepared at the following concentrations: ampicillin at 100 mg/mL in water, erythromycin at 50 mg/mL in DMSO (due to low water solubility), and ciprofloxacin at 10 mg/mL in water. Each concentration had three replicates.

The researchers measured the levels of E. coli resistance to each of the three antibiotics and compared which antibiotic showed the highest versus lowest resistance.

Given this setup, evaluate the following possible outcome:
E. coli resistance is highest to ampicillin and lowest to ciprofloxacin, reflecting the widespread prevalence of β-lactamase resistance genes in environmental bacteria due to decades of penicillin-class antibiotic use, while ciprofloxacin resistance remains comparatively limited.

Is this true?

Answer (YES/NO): NO